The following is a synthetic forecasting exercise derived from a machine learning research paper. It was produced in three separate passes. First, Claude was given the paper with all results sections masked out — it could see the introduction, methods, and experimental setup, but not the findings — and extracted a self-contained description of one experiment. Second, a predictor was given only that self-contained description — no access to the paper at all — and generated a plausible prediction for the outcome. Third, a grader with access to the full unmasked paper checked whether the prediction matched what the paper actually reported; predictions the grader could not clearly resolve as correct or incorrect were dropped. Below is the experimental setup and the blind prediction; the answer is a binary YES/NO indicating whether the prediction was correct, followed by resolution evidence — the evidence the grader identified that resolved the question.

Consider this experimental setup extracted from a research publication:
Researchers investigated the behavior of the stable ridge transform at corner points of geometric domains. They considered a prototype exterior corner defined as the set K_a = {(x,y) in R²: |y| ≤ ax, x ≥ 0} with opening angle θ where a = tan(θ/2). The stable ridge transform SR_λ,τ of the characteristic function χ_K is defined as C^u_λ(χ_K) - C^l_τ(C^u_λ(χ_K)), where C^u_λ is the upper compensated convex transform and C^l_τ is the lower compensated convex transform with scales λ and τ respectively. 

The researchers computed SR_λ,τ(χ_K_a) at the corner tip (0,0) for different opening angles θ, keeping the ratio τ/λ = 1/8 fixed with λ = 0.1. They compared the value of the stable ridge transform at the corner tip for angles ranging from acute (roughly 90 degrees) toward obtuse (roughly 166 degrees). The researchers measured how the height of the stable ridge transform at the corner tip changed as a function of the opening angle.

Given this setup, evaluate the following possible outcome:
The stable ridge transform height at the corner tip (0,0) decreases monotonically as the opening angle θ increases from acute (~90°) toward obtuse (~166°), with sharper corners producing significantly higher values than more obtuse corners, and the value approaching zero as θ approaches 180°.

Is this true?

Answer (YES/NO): NO